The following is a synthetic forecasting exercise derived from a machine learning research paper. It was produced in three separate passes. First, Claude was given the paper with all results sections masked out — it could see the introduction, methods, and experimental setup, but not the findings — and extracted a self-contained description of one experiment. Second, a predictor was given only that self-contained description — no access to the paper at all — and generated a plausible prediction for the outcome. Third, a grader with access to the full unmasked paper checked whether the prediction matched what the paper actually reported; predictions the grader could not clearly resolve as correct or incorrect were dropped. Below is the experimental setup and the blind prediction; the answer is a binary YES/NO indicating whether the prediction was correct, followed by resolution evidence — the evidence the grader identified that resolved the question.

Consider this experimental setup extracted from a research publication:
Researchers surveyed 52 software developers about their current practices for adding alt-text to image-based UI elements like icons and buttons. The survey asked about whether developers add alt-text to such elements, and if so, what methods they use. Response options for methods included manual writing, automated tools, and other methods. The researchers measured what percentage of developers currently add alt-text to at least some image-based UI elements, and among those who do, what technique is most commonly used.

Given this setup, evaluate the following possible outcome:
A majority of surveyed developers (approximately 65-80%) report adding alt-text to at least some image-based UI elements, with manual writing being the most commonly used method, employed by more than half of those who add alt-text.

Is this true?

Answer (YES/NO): NO